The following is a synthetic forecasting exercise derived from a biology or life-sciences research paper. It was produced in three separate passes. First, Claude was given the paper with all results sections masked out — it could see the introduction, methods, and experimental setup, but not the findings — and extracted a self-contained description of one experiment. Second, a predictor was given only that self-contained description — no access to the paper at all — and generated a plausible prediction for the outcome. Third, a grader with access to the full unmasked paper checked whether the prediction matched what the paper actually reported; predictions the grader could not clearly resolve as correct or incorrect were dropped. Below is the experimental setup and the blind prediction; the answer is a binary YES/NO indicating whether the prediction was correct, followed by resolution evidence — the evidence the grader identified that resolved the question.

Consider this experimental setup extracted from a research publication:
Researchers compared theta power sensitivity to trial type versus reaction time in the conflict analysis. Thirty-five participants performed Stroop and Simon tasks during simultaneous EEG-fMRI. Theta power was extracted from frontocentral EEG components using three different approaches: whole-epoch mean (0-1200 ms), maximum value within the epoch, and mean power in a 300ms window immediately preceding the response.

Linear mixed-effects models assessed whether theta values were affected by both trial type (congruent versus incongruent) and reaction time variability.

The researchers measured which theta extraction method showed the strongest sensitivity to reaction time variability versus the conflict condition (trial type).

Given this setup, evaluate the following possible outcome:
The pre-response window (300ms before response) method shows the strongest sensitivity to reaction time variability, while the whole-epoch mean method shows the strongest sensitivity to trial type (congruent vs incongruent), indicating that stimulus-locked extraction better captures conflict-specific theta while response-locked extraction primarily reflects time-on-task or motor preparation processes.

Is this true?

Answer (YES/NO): NO